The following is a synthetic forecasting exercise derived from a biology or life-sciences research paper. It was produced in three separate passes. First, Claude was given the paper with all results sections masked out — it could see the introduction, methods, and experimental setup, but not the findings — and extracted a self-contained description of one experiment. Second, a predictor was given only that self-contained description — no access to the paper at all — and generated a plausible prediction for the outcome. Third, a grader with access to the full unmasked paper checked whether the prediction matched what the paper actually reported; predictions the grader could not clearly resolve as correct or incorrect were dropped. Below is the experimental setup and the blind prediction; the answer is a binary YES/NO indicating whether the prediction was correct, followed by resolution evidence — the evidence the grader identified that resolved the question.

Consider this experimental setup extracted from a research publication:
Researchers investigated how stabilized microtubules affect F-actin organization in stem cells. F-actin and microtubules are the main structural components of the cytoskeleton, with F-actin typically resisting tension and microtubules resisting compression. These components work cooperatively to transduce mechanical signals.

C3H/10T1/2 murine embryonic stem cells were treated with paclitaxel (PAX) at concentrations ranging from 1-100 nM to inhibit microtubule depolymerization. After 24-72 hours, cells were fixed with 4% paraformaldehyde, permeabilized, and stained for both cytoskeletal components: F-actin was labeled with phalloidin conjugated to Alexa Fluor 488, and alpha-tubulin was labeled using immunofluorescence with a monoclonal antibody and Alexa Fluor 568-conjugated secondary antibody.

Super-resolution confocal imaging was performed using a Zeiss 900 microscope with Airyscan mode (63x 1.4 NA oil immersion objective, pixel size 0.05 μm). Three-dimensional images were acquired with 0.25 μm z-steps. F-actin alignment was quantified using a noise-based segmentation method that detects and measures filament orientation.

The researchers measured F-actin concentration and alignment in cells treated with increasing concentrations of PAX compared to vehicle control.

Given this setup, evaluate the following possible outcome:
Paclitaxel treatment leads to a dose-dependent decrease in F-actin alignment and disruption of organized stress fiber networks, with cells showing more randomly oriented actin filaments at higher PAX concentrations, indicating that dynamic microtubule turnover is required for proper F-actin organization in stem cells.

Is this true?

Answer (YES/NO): NO